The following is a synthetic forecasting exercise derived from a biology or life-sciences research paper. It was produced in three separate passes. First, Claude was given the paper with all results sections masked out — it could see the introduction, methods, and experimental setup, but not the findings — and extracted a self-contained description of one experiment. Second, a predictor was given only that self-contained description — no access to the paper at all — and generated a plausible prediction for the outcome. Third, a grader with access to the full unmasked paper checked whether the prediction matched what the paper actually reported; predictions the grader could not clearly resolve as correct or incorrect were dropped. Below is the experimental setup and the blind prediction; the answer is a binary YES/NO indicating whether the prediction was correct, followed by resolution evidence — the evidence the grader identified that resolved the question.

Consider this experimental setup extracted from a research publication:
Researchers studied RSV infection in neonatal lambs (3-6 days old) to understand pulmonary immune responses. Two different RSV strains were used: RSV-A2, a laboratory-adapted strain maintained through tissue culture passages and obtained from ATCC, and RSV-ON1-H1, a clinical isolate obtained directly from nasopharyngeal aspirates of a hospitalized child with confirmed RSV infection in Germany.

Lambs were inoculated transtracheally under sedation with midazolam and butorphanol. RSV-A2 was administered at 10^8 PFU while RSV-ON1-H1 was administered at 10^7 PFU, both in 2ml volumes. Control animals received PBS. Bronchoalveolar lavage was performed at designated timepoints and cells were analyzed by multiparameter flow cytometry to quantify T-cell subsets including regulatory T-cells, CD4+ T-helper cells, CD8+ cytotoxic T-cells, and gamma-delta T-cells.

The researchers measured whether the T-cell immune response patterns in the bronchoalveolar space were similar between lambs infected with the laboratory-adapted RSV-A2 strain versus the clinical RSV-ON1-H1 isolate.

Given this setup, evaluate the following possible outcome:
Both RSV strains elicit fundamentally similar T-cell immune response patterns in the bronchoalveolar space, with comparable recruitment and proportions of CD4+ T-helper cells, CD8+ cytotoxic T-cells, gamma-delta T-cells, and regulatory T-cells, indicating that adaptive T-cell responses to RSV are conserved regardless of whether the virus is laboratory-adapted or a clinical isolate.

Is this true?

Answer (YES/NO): NO